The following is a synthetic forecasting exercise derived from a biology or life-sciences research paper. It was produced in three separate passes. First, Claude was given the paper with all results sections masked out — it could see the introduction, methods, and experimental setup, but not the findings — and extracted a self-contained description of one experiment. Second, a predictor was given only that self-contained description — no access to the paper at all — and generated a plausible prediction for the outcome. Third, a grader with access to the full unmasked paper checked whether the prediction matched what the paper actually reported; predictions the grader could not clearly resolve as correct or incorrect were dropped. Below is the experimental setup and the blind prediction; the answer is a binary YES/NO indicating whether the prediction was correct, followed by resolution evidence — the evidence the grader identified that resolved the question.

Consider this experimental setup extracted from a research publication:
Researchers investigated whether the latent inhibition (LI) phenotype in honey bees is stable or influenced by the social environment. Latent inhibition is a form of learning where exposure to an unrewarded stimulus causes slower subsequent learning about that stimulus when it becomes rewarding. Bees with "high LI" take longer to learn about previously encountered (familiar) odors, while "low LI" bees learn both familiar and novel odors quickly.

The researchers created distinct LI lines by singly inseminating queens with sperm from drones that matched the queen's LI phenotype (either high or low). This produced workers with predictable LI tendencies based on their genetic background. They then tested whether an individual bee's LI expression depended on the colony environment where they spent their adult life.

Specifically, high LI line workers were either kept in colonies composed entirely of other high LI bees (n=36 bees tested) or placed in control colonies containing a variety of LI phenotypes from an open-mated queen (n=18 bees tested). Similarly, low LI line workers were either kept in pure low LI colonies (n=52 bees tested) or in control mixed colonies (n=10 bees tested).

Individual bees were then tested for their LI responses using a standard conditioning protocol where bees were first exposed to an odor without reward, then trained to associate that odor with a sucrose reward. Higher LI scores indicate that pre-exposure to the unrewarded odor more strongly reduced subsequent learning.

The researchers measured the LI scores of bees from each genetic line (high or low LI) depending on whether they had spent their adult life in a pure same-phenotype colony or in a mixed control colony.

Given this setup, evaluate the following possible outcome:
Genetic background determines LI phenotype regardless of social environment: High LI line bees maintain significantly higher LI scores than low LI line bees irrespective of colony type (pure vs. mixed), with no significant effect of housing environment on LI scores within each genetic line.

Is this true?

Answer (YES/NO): YES